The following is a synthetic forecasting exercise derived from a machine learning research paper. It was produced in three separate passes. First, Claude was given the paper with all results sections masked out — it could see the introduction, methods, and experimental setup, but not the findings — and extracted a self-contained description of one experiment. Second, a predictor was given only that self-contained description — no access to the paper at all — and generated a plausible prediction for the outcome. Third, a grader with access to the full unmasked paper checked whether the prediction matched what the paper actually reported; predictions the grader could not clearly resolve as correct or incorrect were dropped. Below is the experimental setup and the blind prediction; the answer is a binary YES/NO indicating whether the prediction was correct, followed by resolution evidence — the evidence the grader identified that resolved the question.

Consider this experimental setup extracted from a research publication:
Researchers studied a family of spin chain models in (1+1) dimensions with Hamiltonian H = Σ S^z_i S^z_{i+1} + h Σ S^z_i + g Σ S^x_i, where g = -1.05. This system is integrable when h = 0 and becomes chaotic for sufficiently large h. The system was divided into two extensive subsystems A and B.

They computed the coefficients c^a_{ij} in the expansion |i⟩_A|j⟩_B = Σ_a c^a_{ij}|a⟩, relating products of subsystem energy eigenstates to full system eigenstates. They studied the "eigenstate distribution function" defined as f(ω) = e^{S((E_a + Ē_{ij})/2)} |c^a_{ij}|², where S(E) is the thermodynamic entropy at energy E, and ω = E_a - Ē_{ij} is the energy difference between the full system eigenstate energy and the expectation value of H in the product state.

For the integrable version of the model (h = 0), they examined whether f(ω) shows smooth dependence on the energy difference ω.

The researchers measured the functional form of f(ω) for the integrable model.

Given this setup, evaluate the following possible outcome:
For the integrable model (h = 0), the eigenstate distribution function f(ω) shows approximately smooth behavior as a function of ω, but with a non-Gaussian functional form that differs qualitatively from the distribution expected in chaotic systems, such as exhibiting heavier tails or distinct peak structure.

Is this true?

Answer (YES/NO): NO